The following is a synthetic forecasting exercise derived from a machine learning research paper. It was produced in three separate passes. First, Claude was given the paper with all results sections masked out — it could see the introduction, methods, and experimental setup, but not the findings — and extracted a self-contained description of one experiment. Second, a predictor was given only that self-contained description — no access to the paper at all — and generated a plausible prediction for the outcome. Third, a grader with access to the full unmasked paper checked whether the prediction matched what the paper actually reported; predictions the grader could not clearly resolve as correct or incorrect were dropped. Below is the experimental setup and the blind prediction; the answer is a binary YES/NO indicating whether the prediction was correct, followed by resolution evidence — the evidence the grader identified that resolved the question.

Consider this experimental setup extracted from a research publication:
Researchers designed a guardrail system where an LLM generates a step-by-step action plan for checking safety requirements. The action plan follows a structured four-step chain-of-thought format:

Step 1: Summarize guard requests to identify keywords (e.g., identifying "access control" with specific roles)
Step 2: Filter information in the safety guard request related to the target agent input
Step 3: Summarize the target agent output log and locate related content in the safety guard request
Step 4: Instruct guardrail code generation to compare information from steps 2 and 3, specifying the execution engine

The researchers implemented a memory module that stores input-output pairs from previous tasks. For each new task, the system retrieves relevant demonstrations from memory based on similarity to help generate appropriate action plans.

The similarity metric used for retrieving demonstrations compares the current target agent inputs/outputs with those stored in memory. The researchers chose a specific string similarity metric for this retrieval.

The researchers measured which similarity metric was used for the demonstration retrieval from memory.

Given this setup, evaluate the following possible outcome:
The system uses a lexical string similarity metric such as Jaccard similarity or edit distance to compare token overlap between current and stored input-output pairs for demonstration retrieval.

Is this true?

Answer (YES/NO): YES